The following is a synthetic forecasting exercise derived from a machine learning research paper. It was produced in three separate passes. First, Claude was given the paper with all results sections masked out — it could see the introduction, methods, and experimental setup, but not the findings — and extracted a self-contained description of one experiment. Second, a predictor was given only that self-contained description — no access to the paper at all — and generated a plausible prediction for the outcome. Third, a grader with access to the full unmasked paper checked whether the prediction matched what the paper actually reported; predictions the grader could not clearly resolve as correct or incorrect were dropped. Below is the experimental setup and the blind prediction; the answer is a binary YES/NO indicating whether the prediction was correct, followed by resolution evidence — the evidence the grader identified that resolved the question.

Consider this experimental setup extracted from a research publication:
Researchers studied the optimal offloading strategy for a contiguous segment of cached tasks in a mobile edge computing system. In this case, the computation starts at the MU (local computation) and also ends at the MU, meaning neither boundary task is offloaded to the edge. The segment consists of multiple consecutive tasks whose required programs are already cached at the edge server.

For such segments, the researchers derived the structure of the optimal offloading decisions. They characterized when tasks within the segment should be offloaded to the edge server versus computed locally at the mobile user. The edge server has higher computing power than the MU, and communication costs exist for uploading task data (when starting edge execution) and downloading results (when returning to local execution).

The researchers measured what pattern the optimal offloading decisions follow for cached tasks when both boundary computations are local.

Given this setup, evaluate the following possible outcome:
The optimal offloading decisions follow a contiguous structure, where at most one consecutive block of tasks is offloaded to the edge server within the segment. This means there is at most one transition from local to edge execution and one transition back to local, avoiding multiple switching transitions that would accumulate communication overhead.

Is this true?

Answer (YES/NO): YES